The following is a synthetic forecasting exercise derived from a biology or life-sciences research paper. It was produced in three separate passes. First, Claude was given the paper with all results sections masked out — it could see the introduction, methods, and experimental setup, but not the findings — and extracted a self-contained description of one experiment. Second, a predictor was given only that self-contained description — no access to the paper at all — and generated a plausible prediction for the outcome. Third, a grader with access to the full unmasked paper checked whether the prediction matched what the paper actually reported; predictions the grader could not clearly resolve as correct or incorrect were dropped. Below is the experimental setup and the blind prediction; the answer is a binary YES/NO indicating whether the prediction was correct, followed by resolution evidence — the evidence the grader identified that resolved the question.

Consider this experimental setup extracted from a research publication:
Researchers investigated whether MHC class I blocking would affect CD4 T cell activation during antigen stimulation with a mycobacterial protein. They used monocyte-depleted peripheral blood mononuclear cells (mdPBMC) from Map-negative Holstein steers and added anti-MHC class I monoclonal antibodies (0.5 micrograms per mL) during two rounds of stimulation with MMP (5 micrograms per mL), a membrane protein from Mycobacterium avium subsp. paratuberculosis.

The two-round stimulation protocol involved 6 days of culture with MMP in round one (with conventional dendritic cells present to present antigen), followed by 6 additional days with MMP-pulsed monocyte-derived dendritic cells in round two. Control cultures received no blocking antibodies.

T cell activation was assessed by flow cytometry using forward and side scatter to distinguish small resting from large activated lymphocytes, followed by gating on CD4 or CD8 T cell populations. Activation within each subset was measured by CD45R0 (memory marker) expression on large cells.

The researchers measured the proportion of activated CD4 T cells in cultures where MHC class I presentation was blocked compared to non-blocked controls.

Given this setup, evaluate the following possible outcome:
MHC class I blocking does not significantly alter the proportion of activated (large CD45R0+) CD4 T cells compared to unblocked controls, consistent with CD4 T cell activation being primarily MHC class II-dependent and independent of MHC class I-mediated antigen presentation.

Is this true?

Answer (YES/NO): NO